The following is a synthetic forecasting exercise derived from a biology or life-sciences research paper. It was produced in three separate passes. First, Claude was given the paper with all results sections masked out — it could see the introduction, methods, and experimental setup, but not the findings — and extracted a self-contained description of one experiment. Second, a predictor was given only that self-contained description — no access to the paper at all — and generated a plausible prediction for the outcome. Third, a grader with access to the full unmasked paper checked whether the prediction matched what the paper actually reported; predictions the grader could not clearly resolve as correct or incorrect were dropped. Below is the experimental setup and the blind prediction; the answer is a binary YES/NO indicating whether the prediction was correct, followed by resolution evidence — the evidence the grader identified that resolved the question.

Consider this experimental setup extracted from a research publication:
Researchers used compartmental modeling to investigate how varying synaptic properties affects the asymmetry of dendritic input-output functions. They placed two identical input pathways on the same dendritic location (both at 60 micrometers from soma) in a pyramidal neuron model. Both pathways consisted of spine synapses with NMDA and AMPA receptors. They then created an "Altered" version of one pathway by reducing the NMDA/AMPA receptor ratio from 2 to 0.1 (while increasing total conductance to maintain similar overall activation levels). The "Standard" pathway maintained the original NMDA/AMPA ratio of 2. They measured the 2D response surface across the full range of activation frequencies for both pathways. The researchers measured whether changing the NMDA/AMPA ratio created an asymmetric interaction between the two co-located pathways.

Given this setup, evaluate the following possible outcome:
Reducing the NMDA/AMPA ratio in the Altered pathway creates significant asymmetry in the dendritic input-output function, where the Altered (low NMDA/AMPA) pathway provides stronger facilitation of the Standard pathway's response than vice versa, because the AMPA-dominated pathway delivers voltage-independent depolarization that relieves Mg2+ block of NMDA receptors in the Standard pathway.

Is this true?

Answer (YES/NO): NO